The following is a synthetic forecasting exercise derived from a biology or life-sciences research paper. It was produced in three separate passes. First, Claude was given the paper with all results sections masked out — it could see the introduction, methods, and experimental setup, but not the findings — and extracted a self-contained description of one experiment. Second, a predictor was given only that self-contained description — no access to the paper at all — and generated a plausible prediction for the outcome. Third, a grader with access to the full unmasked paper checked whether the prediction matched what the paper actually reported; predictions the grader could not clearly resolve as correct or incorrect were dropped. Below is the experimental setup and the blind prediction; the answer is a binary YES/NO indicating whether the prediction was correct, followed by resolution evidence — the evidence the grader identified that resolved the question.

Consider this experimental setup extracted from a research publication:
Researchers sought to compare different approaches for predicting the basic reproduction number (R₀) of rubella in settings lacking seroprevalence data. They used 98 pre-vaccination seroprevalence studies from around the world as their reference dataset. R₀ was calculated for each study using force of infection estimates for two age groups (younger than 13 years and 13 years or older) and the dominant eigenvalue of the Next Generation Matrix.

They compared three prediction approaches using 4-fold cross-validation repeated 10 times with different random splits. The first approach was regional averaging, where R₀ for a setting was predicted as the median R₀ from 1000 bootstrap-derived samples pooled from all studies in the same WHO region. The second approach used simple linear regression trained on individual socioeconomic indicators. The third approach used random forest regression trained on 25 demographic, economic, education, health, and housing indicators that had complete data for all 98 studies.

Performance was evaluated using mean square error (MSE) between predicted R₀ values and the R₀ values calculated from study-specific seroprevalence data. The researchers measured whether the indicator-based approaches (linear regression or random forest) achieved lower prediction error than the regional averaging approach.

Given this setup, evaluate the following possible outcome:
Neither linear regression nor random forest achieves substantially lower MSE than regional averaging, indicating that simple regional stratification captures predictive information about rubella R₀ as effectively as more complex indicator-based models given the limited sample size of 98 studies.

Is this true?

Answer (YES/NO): YES